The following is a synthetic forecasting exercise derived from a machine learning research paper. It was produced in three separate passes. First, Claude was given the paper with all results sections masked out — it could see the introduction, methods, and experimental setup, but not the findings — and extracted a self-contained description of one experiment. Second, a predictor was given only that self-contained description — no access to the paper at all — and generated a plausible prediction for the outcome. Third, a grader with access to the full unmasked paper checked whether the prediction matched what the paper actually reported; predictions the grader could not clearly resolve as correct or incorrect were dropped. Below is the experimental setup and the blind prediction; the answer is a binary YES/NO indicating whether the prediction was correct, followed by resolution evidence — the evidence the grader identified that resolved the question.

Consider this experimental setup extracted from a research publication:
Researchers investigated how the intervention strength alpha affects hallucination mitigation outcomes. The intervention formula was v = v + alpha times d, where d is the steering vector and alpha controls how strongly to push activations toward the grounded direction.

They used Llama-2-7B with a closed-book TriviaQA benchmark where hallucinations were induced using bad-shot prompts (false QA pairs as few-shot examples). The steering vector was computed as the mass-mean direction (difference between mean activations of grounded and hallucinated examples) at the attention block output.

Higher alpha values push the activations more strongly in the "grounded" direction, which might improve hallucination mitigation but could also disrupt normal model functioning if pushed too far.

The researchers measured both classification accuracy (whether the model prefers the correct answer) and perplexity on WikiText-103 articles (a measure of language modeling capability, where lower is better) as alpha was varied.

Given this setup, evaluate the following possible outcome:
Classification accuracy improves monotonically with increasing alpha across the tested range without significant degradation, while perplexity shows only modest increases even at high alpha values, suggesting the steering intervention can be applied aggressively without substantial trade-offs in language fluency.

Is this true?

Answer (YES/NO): NO